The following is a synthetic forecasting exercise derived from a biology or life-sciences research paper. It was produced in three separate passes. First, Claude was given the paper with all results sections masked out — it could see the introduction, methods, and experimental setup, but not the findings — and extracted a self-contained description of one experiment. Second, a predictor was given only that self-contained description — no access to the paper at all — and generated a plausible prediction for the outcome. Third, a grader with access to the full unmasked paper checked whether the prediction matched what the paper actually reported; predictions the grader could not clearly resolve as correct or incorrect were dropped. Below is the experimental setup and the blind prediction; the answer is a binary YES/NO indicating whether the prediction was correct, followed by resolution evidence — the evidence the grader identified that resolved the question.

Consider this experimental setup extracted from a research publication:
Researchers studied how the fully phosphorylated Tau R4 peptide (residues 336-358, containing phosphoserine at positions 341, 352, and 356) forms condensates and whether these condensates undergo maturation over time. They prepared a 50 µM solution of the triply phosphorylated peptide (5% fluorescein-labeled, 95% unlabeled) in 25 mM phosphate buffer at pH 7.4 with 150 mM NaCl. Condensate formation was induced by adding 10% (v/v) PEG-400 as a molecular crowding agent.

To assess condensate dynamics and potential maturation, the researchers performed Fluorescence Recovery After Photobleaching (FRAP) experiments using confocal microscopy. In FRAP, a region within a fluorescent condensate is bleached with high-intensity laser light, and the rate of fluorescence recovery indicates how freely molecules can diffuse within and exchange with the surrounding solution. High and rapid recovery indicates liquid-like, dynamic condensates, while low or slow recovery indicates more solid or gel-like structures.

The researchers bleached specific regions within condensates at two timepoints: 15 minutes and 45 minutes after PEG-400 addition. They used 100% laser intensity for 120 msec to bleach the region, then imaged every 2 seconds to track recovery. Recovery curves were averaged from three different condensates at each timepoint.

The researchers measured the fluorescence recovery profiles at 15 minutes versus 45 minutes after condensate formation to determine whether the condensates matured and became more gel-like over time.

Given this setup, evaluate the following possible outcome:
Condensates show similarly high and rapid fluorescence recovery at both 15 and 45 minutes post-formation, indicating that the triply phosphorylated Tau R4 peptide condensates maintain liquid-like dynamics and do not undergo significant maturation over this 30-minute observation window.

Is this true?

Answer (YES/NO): NO